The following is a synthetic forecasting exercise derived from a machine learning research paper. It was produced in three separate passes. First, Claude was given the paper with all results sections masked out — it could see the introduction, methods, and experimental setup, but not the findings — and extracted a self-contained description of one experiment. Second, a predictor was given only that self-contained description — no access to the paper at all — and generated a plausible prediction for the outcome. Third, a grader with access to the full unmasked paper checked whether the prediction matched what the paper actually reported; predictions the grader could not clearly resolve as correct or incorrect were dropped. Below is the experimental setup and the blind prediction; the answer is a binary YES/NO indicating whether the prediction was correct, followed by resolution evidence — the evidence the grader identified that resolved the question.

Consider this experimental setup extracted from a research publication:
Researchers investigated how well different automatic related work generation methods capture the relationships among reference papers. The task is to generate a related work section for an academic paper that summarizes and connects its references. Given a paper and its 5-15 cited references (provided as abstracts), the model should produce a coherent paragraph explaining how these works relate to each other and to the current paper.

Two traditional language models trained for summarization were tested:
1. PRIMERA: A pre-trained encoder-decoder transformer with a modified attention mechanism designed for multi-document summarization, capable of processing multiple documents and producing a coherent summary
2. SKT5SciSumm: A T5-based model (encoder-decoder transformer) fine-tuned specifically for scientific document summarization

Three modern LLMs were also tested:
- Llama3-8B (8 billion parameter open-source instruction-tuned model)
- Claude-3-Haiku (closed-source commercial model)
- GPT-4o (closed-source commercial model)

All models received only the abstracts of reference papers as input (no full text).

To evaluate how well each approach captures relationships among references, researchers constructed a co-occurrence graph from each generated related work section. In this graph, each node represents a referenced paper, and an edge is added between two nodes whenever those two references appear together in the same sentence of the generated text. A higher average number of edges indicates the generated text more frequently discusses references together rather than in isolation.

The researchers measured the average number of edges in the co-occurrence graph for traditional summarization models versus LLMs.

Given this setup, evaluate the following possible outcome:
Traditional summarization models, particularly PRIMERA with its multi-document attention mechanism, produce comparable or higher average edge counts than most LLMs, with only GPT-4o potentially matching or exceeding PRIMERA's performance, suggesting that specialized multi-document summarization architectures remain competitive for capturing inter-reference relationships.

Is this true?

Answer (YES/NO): NO